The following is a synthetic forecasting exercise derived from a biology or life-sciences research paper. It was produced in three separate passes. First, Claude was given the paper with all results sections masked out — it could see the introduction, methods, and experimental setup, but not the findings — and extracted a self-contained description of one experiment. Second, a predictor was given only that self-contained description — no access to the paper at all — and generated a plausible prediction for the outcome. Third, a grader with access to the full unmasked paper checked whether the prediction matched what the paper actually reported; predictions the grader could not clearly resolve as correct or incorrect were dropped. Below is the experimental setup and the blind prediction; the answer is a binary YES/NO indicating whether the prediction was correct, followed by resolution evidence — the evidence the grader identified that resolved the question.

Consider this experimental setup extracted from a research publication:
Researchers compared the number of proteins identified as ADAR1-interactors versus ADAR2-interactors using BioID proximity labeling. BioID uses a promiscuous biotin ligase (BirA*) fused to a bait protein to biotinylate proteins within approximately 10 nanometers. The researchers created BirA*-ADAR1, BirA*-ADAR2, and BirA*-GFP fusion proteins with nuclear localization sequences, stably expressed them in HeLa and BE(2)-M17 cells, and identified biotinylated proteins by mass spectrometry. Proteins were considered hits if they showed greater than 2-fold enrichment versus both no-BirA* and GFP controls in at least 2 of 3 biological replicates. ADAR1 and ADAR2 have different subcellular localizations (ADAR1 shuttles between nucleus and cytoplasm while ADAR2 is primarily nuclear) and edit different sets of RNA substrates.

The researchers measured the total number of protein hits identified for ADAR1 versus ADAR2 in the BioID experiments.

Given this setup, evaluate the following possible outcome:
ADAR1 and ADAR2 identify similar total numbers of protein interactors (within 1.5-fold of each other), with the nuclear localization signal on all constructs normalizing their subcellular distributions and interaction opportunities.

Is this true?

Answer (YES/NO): NO